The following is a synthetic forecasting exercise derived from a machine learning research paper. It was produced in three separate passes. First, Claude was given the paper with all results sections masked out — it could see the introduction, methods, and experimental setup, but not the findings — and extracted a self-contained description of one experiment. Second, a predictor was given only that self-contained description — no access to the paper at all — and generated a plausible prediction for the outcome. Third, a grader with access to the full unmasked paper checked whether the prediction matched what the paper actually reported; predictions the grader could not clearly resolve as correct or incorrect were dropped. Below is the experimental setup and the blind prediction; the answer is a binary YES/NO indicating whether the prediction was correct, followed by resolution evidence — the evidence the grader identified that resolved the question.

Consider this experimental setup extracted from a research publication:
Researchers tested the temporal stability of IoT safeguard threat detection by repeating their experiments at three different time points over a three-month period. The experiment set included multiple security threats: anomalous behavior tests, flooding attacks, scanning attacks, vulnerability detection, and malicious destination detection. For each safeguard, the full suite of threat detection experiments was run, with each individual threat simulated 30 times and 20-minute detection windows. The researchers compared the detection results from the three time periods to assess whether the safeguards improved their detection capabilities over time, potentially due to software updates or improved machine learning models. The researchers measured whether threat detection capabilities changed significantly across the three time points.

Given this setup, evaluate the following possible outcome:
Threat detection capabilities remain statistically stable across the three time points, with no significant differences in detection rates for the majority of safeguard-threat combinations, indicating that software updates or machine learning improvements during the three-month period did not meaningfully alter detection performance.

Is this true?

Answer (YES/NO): YES